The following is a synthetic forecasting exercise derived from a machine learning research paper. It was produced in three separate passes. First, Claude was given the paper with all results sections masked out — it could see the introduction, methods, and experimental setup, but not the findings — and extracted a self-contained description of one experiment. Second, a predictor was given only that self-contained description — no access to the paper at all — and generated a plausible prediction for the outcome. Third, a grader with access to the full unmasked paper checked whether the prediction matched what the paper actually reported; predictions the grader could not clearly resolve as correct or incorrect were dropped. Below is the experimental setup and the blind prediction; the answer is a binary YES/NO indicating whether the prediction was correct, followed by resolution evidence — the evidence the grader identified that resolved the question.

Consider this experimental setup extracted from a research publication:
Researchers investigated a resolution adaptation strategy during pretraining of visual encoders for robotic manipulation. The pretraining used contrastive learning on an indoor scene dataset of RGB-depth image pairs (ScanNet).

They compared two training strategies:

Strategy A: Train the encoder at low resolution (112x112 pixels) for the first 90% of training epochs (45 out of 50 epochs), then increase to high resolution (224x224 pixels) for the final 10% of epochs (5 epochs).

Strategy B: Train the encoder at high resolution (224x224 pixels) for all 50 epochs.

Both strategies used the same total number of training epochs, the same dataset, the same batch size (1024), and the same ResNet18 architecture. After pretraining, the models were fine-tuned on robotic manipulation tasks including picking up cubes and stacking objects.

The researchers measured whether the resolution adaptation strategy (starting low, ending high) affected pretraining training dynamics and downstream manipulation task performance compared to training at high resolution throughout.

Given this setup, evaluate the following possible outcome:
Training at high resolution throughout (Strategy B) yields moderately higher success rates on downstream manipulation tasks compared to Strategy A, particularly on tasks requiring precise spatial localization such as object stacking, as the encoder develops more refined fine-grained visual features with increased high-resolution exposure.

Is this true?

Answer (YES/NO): NO